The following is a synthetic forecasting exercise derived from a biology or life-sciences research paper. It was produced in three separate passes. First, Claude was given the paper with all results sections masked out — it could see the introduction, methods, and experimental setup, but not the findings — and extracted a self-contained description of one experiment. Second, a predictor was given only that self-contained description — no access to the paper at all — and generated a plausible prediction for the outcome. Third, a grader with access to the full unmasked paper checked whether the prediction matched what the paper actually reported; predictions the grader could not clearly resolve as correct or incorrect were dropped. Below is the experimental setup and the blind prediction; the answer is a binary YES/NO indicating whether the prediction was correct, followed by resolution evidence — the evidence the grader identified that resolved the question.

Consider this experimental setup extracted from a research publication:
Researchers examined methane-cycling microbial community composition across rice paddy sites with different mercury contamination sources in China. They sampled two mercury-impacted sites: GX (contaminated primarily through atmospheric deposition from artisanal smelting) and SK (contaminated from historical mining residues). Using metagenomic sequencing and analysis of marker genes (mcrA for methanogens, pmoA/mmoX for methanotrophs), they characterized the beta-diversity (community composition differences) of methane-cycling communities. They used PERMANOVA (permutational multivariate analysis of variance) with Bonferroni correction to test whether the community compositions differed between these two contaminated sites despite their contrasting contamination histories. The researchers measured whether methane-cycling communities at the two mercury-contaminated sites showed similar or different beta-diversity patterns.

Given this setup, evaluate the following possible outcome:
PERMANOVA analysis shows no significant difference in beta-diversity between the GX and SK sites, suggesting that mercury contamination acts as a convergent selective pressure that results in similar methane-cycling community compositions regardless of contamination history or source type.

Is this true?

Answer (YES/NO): YES